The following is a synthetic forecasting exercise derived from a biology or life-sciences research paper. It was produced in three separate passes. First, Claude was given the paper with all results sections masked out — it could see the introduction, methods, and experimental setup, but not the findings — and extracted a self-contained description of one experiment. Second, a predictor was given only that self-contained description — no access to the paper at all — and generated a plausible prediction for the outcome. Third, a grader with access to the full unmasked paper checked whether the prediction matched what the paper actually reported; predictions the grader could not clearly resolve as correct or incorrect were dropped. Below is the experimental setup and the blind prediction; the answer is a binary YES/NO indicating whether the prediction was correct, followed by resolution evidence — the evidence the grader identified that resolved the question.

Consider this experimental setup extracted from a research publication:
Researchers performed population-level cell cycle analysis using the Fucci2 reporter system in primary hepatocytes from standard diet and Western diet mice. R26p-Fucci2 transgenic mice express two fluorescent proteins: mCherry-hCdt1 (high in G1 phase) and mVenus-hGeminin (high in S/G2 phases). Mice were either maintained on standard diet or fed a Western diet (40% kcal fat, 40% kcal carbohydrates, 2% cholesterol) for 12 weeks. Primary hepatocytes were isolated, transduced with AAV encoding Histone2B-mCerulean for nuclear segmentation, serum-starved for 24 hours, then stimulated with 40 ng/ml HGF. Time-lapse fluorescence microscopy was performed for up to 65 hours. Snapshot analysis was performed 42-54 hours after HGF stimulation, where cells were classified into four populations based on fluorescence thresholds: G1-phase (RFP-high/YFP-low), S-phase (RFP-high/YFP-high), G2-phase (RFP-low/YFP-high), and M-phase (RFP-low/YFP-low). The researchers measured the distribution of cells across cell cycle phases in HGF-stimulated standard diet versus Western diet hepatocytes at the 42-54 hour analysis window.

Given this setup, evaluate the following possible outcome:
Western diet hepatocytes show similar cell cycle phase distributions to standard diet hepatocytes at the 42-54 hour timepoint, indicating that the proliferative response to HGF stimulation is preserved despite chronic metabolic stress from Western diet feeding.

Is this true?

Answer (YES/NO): NO